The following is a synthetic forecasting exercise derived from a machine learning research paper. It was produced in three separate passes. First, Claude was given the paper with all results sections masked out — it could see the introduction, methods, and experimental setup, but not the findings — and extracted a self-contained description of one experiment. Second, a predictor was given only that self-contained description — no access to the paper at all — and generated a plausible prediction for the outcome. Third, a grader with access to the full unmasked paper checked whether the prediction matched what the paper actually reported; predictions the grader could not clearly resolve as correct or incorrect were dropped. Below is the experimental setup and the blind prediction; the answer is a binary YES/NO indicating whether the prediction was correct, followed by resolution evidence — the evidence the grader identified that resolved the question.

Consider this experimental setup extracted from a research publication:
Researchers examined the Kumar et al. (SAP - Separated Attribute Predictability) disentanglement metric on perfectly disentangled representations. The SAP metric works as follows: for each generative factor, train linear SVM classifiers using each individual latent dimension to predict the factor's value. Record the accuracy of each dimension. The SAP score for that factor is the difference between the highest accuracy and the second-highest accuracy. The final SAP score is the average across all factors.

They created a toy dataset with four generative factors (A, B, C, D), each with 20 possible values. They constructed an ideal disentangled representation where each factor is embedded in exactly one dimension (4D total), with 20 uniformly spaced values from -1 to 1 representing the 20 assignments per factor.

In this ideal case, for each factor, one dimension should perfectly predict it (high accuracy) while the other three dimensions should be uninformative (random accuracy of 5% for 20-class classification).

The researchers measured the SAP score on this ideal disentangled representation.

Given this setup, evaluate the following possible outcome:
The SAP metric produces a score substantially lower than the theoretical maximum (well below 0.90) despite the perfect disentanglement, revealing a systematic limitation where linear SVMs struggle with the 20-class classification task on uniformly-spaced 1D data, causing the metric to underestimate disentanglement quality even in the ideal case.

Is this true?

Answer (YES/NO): YES